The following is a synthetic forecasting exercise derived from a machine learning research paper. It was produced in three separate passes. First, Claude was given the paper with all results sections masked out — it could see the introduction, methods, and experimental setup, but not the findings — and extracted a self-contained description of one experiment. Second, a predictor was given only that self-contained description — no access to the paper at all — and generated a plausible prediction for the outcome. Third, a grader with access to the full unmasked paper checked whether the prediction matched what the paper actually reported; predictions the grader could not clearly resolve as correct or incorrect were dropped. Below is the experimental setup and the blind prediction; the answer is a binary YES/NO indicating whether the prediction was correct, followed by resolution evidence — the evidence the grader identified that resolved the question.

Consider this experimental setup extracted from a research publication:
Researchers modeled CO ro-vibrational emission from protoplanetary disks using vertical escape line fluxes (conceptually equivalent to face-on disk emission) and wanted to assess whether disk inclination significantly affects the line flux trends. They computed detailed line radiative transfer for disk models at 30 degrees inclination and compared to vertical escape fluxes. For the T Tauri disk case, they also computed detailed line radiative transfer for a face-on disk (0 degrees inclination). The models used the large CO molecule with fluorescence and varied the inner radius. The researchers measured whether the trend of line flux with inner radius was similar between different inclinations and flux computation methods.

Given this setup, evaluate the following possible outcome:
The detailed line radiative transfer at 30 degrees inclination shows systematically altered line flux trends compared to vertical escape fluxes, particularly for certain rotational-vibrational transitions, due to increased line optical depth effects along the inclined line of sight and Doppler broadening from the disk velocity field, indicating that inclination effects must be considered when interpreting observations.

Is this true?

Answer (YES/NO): NO